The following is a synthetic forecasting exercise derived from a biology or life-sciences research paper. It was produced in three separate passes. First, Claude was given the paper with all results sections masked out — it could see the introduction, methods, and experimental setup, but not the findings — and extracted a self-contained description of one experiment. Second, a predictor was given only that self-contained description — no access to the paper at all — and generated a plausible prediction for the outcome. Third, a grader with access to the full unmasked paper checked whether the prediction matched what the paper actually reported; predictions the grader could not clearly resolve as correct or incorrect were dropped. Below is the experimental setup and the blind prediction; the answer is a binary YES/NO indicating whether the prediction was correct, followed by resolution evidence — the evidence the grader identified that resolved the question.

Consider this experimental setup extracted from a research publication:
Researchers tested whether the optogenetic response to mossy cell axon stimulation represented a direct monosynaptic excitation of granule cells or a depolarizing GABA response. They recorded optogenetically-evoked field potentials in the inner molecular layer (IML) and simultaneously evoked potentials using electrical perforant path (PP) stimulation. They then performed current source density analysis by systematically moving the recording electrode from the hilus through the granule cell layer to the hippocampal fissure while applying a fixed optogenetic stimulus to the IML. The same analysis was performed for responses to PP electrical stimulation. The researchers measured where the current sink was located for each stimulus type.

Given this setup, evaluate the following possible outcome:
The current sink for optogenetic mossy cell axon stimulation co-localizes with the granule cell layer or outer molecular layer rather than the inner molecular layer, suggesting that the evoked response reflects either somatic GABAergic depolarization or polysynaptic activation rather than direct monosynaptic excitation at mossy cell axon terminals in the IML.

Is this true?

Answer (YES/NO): NO